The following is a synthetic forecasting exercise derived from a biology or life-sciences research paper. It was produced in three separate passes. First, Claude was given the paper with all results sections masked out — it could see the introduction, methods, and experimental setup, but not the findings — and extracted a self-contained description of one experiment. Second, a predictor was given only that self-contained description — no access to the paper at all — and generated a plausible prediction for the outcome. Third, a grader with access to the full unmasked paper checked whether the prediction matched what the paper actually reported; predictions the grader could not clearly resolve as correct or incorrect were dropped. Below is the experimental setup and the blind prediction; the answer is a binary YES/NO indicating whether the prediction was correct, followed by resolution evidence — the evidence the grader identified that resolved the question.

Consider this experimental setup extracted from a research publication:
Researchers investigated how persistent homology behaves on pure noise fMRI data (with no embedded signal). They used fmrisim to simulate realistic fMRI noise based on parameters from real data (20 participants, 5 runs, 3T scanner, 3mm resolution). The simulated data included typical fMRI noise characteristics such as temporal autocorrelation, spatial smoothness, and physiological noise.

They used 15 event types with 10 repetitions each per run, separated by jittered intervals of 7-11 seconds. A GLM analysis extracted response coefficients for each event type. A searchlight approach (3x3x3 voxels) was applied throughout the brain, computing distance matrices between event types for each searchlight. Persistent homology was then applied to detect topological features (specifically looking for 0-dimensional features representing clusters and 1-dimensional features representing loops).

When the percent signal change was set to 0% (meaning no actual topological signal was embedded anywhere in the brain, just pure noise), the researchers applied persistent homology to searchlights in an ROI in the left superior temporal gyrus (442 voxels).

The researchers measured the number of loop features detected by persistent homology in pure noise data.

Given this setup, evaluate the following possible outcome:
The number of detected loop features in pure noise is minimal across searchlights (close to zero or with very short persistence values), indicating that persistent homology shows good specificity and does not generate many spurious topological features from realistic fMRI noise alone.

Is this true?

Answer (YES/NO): NO